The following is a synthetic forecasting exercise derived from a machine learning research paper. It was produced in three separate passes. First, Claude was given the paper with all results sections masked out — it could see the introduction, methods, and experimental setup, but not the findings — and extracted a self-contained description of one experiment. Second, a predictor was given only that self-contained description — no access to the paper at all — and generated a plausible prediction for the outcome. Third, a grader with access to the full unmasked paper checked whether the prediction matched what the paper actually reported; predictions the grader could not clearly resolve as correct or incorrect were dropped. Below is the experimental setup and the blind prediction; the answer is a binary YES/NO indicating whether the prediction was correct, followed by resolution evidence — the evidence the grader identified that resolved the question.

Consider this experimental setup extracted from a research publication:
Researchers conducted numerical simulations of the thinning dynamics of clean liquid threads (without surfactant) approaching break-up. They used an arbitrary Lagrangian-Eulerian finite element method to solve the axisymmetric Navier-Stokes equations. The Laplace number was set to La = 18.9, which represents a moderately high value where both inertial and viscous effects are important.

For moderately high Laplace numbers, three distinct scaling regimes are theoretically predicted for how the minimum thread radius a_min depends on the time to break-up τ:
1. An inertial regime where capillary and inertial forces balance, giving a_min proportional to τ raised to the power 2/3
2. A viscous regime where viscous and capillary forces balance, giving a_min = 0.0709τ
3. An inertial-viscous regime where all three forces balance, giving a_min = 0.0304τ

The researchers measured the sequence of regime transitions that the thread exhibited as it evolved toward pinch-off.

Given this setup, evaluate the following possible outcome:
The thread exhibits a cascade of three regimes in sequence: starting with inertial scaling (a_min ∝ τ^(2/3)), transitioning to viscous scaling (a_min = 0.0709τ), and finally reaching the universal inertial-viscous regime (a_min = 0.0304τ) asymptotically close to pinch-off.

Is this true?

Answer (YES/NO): YES